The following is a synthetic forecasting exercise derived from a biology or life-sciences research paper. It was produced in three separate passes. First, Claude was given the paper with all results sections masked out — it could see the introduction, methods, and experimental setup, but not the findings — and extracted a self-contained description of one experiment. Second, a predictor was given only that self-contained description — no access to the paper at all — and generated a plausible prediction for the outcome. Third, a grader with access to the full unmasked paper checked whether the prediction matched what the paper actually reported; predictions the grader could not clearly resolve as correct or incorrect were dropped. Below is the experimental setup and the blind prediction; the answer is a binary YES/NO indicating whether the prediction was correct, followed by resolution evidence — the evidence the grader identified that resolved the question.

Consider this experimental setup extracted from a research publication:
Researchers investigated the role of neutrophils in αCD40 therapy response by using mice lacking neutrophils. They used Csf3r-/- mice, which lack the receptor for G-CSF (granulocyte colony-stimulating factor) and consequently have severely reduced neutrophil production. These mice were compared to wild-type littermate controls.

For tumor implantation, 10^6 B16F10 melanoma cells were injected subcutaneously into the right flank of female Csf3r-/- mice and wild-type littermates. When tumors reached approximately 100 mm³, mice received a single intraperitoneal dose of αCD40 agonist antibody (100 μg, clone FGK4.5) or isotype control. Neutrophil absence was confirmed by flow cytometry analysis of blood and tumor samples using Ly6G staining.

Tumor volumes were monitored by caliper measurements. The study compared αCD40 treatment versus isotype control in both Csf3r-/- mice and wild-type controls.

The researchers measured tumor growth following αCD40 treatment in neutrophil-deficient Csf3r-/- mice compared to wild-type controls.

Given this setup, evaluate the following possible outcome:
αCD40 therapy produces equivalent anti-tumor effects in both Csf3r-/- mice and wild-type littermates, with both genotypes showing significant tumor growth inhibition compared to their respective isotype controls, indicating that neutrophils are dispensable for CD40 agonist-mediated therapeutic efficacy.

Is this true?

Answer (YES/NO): NO